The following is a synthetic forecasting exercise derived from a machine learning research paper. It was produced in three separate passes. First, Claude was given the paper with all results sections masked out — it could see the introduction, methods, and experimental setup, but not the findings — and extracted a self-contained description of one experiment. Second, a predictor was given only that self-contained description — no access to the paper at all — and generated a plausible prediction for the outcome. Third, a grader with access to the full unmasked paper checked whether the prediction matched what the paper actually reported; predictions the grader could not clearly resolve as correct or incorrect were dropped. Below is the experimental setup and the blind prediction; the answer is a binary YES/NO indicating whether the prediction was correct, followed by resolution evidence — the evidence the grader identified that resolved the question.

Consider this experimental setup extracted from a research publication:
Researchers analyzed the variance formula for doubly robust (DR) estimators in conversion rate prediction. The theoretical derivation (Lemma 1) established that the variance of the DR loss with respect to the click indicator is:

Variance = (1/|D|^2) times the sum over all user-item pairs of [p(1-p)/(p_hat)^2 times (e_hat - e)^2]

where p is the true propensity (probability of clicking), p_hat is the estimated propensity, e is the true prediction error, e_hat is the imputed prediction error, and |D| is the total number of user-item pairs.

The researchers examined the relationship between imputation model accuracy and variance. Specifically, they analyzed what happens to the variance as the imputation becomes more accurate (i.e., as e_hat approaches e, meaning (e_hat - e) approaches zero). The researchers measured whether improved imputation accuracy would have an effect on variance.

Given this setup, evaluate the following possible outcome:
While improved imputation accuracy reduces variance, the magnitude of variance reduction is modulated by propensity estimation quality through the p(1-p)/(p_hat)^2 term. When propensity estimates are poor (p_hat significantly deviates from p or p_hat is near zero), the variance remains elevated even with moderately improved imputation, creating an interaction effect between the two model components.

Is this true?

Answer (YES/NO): YES